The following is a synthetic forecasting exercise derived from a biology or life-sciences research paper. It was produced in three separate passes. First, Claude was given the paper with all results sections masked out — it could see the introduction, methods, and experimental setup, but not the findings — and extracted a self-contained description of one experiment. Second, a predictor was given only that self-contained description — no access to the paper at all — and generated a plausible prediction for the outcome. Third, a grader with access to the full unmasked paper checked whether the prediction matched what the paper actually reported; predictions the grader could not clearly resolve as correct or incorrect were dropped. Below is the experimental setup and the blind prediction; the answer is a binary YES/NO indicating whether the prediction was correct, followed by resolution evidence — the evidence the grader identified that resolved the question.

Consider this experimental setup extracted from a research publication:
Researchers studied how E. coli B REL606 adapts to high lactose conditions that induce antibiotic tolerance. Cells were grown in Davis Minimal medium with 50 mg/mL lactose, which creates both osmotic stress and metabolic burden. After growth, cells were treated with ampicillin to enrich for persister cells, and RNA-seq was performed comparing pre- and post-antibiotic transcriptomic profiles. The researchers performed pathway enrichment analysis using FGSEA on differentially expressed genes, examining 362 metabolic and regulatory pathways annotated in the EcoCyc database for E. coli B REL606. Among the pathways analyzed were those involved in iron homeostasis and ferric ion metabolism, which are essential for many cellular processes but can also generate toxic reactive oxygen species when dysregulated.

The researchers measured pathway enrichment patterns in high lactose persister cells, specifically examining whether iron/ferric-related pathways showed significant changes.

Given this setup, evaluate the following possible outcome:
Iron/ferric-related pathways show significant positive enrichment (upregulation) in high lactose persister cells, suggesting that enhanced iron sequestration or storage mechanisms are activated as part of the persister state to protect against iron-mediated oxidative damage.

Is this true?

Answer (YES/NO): NO